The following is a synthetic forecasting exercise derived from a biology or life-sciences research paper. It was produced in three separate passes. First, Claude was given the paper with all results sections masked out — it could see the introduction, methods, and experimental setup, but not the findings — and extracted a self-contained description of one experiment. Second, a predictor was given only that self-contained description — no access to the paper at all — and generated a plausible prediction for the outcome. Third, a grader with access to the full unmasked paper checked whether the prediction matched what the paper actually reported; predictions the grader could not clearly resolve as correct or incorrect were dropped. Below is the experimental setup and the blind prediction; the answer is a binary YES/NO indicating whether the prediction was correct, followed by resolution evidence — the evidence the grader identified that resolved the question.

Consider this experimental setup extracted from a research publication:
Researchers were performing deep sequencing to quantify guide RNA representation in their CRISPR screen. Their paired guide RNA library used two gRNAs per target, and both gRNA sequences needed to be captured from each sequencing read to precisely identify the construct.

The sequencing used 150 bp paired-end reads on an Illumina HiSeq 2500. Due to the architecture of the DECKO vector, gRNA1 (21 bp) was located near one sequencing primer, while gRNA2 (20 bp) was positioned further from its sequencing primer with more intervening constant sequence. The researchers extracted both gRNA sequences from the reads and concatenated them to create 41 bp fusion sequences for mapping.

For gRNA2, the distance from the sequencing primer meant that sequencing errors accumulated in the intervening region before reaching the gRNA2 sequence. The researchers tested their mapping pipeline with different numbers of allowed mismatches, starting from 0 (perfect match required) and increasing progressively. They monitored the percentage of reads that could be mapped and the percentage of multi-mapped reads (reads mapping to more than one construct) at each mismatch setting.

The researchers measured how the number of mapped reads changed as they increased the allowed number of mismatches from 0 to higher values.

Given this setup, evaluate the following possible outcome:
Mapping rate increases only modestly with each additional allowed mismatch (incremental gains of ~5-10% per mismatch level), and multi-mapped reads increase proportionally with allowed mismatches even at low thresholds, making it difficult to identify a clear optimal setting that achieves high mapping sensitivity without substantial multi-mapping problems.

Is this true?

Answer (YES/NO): NO